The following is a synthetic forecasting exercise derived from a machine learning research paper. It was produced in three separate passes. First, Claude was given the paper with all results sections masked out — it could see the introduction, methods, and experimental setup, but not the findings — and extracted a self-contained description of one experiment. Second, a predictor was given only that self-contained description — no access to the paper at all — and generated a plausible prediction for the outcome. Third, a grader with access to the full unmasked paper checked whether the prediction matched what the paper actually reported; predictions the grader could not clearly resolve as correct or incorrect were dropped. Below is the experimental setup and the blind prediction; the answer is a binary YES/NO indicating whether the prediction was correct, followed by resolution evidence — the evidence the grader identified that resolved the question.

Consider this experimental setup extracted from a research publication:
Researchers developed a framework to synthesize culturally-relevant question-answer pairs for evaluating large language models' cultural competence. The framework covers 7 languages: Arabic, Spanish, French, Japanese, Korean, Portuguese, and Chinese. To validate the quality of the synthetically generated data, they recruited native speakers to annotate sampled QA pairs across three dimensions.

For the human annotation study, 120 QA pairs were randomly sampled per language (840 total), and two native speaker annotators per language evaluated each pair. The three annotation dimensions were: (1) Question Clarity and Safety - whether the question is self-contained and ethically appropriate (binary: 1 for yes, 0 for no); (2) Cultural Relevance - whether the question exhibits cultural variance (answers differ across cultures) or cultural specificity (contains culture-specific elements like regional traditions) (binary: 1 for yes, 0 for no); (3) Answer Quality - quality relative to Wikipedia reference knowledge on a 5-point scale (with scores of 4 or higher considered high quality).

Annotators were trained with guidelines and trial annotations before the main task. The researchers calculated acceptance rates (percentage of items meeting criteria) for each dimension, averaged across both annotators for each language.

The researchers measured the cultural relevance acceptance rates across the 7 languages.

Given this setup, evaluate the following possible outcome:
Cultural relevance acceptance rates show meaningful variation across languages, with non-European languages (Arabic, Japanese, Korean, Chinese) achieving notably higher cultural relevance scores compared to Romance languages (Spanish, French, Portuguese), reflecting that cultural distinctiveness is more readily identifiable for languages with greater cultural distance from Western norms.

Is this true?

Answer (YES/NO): NO